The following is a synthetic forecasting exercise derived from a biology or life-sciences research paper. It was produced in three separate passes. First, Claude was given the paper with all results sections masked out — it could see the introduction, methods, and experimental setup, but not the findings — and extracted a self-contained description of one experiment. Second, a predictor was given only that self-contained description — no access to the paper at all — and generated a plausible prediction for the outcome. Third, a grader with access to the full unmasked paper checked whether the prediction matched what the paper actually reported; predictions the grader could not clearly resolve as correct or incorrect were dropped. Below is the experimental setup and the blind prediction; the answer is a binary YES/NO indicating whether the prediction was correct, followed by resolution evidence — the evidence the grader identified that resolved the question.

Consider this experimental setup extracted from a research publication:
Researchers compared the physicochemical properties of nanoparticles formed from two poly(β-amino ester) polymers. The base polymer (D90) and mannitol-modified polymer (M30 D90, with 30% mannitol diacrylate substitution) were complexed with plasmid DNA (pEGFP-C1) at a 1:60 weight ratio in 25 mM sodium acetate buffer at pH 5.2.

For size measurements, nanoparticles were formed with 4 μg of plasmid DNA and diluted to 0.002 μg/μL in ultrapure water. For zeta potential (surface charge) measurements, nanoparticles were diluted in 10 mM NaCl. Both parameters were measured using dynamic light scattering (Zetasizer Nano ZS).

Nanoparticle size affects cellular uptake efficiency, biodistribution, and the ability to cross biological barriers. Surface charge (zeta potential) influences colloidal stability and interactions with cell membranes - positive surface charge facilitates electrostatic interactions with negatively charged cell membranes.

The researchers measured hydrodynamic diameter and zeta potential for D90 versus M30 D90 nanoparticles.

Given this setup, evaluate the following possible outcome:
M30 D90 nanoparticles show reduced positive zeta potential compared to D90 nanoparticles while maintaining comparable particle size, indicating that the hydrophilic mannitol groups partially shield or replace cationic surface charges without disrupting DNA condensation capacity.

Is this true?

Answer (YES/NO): NO